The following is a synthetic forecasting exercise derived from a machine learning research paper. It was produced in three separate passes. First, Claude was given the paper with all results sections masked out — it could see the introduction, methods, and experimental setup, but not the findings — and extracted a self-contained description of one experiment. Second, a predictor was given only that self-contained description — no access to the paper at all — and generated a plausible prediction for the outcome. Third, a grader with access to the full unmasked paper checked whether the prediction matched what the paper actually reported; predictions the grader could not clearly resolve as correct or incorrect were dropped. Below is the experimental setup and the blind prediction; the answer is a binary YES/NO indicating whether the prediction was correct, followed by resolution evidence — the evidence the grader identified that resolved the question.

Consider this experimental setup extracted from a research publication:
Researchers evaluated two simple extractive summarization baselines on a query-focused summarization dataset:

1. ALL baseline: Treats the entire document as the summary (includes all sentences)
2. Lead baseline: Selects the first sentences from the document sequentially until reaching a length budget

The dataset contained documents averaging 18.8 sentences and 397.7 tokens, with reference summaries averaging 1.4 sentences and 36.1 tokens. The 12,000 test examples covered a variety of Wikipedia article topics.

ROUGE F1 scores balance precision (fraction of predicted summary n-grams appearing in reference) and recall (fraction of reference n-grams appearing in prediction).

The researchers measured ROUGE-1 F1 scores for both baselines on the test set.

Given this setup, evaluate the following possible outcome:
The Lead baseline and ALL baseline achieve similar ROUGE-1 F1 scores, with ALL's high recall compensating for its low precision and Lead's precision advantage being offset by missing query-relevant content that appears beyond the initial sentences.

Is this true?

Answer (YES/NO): NO